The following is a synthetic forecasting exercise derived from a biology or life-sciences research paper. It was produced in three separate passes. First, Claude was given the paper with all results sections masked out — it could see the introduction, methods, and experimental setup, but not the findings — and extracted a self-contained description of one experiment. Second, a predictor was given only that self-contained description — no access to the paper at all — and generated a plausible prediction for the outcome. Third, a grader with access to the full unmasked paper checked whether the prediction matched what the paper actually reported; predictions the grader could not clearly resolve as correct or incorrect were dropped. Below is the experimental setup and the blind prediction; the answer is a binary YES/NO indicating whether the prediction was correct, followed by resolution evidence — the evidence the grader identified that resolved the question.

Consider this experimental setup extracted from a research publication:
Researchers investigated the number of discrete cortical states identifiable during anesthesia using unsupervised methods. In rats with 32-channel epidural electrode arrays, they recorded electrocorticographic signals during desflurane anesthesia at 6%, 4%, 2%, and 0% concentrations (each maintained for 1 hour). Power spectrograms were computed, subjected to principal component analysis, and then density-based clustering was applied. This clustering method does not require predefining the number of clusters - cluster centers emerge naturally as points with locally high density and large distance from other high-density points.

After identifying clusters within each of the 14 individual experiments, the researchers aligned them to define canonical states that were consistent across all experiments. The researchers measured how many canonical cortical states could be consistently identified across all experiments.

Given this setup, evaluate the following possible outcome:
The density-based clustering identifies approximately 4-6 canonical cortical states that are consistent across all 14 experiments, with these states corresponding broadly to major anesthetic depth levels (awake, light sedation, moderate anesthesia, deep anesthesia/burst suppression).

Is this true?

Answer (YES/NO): NO